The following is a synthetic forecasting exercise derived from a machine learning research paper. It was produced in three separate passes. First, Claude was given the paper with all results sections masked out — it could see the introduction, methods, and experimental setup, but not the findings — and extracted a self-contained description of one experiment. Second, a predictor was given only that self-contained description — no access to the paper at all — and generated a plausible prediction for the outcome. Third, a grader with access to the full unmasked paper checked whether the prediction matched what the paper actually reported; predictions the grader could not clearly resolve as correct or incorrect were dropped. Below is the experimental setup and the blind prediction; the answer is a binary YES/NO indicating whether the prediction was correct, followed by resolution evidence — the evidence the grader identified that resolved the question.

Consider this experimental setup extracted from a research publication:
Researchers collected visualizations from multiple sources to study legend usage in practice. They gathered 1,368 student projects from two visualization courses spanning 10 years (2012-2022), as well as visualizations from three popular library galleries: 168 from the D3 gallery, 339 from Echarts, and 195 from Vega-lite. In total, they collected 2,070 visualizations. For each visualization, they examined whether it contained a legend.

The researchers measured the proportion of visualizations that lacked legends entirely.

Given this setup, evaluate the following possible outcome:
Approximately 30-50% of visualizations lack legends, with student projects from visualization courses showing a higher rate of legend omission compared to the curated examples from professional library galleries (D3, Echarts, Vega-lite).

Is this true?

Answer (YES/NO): NO